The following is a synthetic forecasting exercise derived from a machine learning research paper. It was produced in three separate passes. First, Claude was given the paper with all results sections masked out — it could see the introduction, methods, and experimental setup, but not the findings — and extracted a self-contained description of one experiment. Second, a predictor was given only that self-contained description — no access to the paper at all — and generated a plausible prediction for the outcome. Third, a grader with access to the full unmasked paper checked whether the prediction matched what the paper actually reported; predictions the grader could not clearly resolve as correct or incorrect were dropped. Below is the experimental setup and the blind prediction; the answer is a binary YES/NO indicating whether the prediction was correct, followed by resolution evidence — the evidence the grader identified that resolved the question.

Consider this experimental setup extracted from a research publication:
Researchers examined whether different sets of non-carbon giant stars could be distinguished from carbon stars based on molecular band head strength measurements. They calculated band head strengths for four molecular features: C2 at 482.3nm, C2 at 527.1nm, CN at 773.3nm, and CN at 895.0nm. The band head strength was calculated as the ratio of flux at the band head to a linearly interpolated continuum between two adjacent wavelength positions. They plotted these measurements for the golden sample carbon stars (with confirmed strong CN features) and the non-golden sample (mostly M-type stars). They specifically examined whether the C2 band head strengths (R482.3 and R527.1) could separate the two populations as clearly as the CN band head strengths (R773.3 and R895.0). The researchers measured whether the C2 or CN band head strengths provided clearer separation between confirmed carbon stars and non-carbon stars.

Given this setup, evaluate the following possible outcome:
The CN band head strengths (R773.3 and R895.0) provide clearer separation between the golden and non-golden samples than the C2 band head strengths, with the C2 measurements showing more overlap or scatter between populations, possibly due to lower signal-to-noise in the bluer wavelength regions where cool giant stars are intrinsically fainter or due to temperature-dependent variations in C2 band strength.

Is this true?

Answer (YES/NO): YES